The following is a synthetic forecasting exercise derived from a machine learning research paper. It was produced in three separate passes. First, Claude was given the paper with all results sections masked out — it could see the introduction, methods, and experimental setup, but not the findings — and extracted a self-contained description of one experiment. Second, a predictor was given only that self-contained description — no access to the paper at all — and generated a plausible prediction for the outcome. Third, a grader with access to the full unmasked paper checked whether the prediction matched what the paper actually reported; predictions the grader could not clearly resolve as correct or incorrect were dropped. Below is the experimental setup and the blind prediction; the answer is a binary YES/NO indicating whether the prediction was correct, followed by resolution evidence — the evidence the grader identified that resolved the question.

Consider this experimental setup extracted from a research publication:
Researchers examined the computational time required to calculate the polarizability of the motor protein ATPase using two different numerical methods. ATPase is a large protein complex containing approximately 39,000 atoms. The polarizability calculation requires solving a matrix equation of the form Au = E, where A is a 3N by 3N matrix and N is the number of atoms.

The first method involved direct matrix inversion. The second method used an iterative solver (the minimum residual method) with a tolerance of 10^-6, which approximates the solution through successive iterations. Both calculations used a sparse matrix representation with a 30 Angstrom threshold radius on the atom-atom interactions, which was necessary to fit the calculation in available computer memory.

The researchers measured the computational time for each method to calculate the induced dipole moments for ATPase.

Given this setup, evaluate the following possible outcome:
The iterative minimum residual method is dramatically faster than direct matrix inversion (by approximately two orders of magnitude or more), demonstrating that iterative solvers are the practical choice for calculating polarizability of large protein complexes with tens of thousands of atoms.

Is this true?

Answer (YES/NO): YES